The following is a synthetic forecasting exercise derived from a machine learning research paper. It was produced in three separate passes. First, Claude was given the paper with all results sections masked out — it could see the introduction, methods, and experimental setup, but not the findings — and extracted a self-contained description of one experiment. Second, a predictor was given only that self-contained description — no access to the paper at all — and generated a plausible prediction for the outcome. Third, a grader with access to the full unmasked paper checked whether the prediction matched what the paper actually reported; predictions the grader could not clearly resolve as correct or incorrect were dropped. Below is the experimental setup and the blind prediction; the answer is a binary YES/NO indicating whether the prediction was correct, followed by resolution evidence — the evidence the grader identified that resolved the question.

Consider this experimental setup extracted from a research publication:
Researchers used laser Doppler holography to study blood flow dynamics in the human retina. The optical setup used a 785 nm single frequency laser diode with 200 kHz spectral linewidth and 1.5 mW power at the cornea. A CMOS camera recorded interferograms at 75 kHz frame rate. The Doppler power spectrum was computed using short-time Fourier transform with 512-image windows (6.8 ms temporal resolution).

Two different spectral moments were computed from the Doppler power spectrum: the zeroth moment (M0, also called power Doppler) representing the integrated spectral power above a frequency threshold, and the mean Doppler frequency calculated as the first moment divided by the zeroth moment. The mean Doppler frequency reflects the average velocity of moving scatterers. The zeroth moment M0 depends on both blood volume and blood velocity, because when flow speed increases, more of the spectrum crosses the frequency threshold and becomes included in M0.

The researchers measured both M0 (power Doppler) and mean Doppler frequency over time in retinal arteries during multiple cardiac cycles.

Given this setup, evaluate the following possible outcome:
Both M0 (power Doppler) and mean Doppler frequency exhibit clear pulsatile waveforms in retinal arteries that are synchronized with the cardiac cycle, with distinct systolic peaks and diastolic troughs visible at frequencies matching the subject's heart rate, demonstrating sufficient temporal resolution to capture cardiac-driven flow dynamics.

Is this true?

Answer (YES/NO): YES